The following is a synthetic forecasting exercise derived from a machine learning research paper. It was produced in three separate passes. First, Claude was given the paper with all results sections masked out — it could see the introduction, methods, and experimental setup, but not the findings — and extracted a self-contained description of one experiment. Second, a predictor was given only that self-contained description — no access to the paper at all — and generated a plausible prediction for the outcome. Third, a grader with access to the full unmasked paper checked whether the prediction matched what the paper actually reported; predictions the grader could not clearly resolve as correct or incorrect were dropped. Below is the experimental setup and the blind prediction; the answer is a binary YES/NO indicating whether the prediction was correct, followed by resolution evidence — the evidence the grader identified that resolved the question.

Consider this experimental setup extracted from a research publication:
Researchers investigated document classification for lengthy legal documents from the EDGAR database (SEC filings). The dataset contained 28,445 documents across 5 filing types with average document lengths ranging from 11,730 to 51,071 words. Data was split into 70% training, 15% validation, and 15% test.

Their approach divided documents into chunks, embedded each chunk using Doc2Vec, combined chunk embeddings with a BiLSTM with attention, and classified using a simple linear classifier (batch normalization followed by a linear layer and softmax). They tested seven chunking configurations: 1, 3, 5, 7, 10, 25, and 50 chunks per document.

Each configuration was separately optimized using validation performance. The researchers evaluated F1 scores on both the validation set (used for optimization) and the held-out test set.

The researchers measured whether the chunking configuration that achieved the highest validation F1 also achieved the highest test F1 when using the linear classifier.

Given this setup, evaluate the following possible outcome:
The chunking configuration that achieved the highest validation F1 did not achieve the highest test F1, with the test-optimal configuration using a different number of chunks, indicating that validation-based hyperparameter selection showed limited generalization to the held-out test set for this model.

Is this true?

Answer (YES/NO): YES